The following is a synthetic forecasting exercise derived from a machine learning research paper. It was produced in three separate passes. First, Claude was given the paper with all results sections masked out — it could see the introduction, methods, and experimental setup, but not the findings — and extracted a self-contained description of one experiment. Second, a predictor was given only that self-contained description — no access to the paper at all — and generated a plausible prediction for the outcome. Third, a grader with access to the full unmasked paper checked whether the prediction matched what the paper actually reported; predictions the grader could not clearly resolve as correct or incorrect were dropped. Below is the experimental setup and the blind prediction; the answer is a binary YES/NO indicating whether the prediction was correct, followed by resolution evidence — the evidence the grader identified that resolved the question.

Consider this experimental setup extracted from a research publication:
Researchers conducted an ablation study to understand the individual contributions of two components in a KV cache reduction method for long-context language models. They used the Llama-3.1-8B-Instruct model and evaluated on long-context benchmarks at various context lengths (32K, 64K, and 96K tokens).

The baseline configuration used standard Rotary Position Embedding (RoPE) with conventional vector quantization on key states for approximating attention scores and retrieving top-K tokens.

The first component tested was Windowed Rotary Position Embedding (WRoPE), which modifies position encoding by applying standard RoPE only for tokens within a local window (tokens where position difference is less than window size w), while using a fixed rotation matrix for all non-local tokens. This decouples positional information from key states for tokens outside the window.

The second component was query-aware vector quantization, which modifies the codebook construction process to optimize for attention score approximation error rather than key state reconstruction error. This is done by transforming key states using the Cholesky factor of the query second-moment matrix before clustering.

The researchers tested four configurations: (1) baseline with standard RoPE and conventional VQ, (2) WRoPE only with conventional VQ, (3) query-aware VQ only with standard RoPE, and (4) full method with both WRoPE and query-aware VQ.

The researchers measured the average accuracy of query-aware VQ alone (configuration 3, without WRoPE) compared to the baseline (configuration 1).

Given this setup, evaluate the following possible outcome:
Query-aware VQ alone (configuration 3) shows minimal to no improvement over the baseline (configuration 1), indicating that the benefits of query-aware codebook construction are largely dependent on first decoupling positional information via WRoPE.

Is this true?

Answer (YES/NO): NO